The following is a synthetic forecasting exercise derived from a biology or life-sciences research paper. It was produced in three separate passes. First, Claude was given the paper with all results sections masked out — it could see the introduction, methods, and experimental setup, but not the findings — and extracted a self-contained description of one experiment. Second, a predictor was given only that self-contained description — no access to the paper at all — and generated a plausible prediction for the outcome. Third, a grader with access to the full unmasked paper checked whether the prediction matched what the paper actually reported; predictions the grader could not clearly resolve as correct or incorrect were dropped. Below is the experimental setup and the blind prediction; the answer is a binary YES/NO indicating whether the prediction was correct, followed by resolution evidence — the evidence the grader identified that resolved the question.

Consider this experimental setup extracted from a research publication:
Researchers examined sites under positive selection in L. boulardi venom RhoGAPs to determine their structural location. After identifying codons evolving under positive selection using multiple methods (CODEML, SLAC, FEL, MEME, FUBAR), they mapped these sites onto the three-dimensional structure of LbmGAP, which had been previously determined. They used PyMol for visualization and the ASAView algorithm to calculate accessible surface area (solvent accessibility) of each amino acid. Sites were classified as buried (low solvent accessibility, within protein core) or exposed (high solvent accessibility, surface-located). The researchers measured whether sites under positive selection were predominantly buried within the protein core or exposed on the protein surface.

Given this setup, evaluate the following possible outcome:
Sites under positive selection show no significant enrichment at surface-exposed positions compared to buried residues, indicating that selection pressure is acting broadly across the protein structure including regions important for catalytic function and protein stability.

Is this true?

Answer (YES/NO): NO